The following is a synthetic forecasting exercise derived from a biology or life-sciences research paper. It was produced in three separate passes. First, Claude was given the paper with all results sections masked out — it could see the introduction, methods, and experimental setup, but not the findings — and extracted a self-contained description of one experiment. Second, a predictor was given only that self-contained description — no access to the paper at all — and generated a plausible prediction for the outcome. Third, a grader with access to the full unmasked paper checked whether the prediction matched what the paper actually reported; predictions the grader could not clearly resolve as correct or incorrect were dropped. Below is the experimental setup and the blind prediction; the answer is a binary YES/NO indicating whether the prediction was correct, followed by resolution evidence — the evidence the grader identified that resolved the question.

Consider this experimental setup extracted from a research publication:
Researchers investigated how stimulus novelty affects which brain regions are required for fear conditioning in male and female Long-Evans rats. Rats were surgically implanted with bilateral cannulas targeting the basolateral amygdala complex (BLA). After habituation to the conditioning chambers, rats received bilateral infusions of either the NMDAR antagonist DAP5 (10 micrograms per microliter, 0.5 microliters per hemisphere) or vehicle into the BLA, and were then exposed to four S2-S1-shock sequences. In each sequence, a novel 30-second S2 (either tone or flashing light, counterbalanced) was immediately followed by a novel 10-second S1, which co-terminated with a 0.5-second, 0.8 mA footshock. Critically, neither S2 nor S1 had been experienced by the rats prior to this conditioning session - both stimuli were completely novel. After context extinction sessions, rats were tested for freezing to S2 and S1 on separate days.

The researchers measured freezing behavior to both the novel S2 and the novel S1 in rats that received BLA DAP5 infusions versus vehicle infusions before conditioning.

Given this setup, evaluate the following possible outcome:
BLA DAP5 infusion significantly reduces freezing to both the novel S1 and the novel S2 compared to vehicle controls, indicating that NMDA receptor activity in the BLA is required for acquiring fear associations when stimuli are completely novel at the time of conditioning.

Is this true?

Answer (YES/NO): YES